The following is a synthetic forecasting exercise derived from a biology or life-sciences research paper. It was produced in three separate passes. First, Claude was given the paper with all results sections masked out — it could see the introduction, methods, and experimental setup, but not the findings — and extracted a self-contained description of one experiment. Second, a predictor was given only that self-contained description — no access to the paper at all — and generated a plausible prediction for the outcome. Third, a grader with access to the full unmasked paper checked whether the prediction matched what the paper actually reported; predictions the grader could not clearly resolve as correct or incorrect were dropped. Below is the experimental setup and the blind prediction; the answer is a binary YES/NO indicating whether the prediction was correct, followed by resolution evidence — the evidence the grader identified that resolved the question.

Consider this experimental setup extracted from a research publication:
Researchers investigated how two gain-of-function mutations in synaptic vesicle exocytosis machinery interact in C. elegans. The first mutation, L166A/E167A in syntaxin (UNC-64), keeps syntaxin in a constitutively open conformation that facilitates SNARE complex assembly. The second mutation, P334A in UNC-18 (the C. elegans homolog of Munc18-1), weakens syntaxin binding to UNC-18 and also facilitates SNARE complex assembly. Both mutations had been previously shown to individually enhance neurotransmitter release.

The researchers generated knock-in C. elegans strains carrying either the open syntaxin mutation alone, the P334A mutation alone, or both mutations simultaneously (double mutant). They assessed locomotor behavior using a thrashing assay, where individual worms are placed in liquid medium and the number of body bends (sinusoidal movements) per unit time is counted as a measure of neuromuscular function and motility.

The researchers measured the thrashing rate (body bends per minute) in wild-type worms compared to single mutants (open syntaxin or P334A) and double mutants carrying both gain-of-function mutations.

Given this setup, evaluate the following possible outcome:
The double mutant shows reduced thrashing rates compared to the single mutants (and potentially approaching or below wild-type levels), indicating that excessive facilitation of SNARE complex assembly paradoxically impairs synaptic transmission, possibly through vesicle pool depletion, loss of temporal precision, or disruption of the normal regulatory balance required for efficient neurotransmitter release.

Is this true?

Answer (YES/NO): YES